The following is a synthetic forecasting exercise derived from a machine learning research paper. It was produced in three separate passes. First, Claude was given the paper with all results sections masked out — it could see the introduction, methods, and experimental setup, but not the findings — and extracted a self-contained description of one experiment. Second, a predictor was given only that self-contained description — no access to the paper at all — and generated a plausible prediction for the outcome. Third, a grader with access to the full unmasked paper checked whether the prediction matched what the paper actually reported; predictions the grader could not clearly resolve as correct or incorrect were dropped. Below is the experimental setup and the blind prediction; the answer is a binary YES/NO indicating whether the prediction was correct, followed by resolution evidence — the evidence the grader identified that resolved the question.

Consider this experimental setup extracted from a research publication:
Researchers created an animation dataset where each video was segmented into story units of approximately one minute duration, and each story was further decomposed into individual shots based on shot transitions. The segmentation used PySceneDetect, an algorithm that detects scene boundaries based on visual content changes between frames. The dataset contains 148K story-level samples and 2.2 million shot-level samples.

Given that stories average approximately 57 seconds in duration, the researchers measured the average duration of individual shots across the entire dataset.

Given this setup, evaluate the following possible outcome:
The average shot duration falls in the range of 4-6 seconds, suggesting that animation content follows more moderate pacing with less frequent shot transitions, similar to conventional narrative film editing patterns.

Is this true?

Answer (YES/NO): NO